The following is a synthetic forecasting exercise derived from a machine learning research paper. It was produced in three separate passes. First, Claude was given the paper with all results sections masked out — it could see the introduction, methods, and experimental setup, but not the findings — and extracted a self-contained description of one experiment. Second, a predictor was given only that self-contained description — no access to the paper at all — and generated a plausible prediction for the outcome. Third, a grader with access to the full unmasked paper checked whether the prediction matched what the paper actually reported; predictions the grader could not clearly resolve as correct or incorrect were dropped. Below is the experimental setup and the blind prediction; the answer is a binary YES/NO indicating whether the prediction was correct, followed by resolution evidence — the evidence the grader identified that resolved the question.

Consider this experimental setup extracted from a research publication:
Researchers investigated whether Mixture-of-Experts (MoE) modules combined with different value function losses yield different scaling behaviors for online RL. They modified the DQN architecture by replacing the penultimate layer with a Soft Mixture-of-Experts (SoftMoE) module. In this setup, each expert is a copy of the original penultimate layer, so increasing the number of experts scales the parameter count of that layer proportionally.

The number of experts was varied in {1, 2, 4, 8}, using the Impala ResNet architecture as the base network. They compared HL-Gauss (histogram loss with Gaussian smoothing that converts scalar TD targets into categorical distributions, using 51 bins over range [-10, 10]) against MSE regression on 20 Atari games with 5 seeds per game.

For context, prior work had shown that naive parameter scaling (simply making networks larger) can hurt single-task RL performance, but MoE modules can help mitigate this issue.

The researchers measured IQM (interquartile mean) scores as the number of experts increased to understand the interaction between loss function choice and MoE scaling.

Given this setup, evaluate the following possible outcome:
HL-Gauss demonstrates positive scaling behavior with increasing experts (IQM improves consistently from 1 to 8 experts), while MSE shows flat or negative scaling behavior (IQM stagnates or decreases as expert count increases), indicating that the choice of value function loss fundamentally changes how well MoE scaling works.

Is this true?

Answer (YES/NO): NO